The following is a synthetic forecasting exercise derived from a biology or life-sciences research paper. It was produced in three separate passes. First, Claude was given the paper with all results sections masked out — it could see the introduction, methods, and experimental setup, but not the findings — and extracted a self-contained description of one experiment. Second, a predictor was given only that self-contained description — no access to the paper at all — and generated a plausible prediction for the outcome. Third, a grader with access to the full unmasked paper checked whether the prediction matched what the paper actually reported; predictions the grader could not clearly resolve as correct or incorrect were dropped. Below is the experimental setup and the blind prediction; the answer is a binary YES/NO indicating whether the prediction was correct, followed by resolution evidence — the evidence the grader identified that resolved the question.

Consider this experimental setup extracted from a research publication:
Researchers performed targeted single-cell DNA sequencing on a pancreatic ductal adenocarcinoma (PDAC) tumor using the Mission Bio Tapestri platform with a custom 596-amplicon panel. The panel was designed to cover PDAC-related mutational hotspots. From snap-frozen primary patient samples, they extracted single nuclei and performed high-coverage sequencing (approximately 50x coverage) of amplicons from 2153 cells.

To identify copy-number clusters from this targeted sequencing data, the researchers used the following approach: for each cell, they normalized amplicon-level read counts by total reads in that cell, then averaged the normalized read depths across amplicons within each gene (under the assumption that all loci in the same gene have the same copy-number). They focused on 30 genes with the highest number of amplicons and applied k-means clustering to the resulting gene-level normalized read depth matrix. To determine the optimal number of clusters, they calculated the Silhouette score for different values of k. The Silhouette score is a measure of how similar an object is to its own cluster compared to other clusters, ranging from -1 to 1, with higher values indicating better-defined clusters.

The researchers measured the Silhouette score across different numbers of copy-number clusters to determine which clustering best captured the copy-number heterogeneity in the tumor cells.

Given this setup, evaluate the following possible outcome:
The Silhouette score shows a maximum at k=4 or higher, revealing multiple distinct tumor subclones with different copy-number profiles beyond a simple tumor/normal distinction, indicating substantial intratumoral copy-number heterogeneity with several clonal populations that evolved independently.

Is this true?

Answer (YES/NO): NO